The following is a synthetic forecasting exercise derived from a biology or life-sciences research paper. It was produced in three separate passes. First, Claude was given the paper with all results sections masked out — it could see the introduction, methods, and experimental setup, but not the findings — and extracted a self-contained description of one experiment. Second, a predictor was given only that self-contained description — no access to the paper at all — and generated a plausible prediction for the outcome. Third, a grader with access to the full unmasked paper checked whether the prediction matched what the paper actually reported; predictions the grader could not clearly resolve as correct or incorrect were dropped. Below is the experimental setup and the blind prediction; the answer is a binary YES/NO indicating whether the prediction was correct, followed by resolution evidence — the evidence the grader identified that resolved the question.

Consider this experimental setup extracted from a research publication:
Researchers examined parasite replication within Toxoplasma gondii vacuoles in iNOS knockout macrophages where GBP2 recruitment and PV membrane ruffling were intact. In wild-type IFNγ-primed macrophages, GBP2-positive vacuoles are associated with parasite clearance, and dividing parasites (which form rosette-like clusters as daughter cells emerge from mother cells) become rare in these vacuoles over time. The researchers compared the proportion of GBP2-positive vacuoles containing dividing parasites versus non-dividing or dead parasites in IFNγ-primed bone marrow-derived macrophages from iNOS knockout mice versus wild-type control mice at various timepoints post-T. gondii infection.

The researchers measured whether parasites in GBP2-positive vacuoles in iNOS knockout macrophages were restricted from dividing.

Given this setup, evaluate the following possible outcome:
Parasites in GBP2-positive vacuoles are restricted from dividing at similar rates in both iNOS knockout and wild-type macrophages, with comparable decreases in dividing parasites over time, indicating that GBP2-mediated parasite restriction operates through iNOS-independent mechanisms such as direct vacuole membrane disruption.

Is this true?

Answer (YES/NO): NO